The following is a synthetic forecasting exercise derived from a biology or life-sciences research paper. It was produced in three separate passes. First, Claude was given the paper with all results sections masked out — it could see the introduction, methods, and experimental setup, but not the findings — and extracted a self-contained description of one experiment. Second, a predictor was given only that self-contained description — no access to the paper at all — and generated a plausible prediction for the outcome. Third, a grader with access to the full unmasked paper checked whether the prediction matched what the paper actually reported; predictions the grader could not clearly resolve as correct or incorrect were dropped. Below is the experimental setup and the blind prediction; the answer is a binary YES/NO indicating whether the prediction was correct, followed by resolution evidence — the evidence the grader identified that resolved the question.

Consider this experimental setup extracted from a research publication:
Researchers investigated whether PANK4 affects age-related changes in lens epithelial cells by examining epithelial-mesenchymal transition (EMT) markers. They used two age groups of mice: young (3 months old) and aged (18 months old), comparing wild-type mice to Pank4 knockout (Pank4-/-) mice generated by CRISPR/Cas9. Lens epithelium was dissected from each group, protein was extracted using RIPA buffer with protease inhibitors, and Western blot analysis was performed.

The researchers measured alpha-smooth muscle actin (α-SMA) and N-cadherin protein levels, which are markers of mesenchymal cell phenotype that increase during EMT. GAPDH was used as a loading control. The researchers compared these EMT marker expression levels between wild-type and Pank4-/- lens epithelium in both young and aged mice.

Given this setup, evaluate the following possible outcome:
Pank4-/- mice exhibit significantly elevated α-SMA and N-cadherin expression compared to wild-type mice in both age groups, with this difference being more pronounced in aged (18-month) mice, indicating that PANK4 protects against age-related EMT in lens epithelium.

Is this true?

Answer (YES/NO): NO